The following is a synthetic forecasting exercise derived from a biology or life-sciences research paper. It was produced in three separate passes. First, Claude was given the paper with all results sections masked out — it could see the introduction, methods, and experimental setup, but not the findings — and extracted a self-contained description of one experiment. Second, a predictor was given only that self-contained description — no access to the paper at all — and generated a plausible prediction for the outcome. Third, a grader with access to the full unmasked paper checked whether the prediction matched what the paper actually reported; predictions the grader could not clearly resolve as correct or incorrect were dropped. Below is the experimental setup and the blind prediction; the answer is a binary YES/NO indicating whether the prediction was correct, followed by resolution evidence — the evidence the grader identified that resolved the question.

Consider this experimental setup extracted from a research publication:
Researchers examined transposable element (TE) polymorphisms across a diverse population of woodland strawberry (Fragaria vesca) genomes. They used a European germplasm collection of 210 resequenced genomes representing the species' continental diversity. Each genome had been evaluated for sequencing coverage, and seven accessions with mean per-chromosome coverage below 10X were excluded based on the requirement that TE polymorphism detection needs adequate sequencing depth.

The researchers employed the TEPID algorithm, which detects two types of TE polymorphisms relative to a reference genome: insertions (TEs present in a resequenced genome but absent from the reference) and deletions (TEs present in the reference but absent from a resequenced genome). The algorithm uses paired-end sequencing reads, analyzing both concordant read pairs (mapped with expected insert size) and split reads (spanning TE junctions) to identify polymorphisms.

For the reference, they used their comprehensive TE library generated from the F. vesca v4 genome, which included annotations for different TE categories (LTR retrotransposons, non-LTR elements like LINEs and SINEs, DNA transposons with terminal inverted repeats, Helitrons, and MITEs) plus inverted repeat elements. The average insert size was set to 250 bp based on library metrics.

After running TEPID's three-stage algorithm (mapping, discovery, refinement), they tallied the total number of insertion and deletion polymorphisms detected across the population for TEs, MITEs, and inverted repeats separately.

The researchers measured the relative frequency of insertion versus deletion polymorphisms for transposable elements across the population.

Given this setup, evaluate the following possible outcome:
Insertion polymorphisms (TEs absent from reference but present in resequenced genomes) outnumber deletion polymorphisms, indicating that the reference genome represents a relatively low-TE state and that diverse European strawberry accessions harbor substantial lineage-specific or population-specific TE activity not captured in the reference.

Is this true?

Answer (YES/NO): NO